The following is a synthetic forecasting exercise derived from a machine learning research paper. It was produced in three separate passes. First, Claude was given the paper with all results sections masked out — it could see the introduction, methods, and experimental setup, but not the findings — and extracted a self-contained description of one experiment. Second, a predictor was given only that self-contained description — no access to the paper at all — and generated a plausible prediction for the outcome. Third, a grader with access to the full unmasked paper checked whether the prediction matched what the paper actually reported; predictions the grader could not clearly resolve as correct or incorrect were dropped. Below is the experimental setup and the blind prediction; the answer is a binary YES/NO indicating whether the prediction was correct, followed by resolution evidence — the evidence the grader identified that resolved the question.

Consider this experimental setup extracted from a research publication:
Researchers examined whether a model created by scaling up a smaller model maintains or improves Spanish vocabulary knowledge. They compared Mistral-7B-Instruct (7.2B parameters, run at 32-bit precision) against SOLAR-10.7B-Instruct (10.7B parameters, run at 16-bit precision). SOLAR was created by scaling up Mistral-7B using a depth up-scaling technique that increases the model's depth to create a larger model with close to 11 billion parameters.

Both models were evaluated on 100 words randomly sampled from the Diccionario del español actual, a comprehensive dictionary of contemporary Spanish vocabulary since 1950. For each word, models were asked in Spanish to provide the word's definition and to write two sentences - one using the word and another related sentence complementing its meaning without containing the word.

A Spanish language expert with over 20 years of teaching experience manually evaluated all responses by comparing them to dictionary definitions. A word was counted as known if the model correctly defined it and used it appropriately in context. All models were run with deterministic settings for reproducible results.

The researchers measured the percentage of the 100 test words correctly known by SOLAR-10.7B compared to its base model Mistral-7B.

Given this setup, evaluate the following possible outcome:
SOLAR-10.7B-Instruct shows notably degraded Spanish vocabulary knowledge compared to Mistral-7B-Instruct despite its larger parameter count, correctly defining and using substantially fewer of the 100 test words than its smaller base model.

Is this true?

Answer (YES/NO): NO